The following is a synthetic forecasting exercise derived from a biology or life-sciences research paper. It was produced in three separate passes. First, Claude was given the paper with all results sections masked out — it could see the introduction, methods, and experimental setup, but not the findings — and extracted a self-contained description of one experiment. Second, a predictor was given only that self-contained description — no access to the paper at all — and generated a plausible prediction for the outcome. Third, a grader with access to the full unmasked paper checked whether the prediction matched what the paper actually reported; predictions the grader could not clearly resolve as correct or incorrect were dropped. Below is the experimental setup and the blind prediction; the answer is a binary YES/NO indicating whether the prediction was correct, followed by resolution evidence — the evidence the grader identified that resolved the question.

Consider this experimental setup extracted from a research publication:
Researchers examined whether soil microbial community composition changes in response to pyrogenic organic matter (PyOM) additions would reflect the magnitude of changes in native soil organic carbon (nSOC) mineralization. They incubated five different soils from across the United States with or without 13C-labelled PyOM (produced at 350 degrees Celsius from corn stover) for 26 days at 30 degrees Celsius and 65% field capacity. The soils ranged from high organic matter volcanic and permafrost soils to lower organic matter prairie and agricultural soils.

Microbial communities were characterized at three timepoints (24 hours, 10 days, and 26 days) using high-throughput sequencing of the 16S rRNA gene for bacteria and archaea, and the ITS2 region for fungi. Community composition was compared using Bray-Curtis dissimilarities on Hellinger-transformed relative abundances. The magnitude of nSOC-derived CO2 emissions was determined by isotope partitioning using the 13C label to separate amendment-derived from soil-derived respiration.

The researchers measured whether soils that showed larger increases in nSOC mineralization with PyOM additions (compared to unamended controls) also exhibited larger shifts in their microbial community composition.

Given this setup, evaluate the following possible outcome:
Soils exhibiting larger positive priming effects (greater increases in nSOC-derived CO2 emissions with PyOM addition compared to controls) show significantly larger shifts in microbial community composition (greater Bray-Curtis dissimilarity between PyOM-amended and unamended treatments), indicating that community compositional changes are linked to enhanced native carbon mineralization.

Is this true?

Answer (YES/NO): YES